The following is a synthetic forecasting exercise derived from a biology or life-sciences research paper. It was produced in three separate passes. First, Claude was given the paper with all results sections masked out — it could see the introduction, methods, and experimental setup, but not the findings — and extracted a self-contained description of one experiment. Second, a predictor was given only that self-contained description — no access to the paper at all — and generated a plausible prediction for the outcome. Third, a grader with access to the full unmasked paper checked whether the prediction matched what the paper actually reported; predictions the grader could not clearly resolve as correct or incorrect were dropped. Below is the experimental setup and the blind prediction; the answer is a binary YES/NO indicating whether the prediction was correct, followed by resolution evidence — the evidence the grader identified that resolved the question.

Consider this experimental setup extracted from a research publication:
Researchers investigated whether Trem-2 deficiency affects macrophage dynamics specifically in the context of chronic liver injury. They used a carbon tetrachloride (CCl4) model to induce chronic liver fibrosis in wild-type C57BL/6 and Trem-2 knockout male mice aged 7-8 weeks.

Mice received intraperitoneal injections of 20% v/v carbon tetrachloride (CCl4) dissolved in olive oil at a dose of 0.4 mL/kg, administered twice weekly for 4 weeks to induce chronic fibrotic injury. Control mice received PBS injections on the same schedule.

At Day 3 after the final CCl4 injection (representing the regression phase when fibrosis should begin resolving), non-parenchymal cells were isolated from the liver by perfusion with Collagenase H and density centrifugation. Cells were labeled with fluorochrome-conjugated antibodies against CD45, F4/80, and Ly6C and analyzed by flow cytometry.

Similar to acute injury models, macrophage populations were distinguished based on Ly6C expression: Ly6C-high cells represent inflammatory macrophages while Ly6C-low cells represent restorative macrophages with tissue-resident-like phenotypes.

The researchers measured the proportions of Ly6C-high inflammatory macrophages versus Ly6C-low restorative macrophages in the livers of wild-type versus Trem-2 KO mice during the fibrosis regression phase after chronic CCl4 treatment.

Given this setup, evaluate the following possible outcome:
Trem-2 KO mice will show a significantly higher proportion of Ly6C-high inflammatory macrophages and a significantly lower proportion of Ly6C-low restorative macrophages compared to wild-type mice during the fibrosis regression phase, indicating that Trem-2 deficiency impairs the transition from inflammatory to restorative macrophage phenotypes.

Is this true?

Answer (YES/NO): NO